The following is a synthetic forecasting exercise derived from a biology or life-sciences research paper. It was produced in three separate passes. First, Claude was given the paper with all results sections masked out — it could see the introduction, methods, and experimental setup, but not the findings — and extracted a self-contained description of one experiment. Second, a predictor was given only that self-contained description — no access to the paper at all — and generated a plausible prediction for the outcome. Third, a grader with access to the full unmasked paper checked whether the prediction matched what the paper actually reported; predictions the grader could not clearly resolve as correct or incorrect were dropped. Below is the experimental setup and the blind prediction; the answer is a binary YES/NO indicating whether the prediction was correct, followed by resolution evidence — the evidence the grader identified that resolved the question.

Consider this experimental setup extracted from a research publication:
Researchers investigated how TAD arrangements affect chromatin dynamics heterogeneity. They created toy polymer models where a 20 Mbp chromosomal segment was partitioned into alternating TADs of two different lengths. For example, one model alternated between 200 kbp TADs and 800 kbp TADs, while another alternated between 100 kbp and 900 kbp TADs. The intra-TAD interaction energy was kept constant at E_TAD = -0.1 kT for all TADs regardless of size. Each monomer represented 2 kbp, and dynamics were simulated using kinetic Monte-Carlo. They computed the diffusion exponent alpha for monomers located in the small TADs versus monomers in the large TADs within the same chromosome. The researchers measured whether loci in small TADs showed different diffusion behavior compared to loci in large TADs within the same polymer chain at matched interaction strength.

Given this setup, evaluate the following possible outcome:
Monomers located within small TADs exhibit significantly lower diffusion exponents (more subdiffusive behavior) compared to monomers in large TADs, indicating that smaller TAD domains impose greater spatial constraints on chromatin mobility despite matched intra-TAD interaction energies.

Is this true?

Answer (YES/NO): NO